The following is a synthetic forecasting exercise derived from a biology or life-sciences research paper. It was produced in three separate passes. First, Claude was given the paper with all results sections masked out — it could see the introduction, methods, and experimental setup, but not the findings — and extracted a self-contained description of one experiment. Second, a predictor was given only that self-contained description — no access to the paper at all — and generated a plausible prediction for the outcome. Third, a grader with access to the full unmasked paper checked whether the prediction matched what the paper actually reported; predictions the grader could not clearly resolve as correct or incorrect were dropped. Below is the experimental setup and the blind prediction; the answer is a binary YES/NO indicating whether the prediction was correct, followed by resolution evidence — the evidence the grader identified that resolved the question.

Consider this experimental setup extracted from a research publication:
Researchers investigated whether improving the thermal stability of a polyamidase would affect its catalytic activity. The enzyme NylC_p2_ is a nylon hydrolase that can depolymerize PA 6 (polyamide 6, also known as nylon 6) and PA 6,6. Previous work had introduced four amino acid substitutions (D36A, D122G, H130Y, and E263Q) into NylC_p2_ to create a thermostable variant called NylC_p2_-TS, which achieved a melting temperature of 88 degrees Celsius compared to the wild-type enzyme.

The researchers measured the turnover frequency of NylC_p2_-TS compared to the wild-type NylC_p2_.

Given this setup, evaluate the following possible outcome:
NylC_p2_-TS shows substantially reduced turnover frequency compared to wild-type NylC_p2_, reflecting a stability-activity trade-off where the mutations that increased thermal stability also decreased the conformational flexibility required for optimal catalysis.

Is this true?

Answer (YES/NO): YES